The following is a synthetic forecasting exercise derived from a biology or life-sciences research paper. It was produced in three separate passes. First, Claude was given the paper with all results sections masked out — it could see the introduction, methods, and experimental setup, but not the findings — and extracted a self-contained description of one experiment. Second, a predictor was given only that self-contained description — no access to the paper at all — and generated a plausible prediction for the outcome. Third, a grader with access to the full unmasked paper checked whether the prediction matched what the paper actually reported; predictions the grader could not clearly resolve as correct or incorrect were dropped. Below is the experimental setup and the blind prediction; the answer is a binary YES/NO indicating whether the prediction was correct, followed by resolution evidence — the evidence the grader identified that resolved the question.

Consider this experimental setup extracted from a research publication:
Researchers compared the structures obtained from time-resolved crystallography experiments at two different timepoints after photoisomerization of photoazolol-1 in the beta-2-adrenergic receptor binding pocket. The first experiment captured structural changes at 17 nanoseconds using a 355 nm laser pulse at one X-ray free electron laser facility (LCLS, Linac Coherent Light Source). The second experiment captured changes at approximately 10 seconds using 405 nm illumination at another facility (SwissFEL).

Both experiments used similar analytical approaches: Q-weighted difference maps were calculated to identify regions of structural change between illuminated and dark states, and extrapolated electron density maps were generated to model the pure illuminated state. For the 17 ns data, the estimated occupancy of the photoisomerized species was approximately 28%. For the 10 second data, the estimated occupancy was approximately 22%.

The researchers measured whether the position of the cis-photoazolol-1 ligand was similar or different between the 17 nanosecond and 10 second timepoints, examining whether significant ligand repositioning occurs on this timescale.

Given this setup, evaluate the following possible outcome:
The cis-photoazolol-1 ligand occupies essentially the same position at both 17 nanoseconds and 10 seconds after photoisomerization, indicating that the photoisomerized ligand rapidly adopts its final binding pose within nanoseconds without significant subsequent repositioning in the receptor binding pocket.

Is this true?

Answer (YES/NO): NO